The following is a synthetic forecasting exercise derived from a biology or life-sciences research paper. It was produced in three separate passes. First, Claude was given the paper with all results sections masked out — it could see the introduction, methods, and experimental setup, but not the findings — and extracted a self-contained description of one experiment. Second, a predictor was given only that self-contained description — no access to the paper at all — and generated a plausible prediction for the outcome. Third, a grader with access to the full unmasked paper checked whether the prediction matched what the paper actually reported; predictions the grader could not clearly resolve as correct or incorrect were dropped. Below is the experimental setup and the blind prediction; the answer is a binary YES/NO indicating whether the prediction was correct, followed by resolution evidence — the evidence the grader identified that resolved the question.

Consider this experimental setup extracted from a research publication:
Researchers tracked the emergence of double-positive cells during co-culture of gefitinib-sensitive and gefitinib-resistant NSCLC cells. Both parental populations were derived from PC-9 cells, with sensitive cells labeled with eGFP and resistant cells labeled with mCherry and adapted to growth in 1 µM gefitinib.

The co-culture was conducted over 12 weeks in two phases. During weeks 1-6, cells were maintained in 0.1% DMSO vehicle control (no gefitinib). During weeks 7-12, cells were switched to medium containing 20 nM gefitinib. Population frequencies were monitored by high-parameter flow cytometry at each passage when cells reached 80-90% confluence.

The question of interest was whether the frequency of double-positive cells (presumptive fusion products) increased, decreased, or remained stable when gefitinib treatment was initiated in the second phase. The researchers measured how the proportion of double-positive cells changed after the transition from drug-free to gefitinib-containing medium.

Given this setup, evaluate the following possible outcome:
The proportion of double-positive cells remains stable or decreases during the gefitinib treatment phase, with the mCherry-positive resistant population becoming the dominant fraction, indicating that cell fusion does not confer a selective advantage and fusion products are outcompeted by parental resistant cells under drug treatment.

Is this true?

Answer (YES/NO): NO